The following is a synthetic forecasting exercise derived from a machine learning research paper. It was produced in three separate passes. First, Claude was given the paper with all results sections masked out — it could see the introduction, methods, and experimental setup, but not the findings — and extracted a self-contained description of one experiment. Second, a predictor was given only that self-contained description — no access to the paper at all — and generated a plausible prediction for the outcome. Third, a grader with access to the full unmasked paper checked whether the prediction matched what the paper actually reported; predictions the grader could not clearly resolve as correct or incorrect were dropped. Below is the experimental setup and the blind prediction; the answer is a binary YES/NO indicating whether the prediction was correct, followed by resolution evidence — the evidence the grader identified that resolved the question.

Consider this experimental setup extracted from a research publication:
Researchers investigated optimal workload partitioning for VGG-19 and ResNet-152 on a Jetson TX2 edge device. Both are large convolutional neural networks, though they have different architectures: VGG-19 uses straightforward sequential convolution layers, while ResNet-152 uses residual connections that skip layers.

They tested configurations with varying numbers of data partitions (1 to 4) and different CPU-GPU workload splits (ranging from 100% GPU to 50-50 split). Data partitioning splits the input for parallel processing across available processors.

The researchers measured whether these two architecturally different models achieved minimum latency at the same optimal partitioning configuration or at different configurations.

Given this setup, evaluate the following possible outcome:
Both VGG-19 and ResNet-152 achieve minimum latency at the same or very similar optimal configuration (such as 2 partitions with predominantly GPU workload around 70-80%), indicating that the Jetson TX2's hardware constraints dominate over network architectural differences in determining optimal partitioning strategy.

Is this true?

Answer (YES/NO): YES